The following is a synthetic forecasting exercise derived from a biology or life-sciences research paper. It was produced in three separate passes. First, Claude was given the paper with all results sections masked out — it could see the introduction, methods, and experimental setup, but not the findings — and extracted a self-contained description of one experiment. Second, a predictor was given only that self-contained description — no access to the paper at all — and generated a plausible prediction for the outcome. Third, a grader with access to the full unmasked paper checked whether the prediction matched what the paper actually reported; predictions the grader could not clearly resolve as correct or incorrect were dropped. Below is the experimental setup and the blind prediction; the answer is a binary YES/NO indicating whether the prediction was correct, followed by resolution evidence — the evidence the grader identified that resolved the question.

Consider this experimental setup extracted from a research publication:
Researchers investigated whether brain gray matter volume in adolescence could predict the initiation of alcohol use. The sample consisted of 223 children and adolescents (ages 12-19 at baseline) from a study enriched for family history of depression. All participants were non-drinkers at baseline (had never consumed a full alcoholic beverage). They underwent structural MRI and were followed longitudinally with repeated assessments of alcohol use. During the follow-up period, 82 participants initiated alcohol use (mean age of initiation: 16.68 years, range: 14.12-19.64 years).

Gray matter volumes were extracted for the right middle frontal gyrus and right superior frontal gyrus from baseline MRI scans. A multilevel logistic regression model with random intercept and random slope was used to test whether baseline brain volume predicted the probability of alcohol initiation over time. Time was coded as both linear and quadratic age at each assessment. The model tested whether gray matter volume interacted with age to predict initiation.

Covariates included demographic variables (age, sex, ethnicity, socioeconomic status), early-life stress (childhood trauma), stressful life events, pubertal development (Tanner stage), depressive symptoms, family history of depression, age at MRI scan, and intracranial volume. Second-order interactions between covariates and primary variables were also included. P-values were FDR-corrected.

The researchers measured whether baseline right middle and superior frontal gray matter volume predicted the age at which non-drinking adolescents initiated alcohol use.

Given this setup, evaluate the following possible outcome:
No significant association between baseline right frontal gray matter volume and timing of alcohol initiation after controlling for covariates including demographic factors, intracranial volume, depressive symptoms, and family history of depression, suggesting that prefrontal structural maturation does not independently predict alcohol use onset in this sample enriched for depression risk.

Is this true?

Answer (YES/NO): NO